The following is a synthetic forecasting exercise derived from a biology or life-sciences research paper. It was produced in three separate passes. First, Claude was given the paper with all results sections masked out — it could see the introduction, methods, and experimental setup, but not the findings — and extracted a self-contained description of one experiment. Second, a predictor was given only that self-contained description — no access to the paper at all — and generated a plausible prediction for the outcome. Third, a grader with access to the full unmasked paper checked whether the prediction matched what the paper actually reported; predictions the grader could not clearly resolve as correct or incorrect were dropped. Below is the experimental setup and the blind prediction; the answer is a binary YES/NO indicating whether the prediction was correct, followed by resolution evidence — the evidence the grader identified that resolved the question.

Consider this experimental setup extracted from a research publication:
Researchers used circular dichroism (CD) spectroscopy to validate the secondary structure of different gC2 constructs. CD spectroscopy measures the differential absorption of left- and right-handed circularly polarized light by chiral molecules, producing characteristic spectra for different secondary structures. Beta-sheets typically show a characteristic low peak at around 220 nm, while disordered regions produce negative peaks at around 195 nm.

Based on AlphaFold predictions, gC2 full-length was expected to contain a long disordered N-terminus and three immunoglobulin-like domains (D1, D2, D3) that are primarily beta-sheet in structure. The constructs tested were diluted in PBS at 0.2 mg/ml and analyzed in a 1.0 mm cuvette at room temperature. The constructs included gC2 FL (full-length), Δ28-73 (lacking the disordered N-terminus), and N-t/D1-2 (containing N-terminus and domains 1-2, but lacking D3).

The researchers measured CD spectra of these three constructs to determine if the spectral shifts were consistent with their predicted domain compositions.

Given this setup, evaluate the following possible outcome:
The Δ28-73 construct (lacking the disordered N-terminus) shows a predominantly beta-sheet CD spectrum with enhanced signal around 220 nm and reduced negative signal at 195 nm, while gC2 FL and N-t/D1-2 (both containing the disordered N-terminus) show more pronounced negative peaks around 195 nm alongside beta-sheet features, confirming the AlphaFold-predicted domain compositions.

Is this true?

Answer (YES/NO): YES